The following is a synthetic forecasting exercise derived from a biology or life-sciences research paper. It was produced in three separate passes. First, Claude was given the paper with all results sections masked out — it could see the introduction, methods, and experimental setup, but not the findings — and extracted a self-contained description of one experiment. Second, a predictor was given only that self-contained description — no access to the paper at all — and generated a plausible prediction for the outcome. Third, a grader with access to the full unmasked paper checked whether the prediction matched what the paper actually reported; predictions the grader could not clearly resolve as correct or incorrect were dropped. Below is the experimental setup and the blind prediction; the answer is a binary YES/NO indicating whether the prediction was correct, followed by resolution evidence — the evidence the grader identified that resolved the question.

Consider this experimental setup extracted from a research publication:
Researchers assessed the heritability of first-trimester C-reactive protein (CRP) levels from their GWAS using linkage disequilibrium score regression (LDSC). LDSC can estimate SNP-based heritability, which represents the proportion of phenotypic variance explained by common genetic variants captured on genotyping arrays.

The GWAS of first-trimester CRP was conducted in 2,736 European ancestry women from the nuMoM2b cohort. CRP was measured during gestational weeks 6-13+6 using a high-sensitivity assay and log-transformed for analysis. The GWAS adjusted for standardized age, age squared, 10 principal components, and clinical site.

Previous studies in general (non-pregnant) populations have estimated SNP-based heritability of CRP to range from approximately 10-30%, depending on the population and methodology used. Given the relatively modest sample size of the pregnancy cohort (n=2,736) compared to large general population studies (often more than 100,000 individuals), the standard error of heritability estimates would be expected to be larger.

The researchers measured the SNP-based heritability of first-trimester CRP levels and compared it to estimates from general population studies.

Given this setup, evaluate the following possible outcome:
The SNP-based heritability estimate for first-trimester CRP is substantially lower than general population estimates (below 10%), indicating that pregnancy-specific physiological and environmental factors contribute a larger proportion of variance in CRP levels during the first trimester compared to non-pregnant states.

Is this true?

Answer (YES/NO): NO